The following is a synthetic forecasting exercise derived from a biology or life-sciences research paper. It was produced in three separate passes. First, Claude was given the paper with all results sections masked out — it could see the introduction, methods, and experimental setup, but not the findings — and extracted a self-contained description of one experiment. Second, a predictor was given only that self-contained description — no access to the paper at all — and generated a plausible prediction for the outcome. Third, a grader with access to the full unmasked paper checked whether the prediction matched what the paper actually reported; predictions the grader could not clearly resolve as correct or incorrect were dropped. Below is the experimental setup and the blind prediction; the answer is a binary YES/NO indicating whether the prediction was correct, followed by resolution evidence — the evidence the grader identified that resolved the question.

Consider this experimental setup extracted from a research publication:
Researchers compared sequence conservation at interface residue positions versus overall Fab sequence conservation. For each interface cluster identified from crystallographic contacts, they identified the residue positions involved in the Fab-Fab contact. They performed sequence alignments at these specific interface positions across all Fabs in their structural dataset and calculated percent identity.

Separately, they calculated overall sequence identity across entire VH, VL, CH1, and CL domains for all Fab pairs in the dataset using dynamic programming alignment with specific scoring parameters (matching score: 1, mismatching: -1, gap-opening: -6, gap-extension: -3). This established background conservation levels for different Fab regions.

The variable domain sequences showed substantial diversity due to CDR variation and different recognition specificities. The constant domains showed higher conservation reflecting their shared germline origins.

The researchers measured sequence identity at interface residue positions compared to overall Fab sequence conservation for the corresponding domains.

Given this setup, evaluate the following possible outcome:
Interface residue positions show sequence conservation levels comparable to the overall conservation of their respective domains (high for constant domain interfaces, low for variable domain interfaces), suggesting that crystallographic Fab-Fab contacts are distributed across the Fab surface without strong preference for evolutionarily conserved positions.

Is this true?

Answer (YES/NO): NO